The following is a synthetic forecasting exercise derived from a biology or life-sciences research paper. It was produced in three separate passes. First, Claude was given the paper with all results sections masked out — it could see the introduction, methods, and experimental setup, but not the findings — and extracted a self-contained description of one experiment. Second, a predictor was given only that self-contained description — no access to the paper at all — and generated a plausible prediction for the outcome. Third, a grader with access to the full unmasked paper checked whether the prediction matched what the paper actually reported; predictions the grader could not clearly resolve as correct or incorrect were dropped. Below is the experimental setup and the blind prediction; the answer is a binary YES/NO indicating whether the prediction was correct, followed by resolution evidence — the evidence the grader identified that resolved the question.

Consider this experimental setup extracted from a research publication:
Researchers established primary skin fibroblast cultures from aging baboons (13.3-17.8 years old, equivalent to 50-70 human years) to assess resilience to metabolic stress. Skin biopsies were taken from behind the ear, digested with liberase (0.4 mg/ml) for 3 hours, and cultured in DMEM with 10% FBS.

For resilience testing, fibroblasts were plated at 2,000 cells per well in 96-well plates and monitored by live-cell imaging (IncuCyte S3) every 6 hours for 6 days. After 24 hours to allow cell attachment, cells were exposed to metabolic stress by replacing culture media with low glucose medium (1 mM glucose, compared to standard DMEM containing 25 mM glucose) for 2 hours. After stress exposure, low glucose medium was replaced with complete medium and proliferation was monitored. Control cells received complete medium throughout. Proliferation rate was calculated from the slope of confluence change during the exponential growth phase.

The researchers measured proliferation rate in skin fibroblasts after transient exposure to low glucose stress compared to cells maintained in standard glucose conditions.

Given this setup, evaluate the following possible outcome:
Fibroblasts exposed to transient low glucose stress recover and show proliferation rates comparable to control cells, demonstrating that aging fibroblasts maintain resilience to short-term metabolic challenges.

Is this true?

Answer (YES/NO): NO